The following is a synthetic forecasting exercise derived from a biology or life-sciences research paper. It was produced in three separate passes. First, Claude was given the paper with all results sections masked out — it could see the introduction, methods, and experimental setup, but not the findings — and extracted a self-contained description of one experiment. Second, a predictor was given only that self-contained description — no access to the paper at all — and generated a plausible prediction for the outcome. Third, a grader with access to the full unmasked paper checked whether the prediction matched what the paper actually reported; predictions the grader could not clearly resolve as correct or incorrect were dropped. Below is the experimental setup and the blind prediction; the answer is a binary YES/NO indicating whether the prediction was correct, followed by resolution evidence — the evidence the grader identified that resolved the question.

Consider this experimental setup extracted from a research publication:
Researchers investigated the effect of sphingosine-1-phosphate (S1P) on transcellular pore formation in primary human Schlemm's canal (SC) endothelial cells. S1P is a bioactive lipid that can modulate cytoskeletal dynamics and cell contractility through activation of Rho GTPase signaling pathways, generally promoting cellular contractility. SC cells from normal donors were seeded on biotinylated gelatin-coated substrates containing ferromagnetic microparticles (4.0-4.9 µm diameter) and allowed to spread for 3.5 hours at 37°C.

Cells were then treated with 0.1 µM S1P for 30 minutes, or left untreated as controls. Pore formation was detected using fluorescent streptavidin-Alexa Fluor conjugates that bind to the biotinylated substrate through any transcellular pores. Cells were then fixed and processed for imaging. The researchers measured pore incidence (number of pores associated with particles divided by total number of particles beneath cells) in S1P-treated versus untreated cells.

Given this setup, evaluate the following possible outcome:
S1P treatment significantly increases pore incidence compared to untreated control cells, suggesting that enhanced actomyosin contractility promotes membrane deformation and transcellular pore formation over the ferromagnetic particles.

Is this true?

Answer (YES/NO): NO